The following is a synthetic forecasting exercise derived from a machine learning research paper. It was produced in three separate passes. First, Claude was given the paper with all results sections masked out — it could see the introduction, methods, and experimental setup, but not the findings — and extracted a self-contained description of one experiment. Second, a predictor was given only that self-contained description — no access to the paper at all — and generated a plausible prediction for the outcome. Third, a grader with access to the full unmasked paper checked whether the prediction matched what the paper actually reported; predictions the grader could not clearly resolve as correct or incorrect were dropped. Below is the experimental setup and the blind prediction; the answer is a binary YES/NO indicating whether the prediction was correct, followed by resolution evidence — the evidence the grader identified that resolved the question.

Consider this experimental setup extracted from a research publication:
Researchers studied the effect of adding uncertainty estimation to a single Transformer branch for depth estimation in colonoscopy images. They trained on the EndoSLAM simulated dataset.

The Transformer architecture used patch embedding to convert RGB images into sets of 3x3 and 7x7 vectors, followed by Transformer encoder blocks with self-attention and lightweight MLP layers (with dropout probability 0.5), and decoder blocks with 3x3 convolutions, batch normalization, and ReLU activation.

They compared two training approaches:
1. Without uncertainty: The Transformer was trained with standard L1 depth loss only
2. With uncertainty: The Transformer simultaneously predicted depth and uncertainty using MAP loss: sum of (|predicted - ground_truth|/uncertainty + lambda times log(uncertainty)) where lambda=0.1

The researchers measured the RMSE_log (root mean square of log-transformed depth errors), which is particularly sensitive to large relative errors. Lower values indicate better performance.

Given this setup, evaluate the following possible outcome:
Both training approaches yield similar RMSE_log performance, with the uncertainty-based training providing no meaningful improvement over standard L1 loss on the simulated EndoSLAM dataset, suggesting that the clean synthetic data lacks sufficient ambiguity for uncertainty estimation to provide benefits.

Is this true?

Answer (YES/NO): NO